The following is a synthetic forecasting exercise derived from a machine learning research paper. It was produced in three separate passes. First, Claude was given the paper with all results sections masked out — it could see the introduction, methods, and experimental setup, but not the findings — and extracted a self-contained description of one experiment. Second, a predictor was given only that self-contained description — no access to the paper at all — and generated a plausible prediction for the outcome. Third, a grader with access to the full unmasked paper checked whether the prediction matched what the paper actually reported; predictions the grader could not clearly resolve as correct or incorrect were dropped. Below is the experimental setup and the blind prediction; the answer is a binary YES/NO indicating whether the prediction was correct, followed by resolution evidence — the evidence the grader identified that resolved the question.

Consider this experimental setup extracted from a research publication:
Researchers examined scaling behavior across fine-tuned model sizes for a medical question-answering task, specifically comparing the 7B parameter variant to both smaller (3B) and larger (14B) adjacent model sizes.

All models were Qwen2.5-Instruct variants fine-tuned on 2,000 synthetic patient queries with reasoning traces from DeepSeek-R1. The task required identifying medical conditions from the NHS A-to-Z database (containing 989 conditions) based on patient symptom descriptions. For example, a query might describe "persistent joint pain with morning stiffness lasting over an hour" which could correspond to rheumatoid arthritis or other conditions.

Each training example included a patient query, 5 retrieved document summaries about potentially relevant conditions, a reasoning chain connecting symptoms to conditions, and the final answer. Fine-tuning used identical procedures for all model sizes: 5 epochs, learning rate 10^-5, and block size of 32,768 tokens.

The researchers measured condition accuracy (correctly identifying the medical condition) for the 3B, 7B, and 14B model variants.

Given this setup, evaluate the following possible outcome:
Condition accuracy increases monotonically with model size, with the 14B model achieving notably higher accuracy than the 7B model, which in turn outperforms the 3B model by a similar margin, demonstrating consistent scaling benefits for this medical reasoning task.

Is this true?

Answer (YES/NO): NO